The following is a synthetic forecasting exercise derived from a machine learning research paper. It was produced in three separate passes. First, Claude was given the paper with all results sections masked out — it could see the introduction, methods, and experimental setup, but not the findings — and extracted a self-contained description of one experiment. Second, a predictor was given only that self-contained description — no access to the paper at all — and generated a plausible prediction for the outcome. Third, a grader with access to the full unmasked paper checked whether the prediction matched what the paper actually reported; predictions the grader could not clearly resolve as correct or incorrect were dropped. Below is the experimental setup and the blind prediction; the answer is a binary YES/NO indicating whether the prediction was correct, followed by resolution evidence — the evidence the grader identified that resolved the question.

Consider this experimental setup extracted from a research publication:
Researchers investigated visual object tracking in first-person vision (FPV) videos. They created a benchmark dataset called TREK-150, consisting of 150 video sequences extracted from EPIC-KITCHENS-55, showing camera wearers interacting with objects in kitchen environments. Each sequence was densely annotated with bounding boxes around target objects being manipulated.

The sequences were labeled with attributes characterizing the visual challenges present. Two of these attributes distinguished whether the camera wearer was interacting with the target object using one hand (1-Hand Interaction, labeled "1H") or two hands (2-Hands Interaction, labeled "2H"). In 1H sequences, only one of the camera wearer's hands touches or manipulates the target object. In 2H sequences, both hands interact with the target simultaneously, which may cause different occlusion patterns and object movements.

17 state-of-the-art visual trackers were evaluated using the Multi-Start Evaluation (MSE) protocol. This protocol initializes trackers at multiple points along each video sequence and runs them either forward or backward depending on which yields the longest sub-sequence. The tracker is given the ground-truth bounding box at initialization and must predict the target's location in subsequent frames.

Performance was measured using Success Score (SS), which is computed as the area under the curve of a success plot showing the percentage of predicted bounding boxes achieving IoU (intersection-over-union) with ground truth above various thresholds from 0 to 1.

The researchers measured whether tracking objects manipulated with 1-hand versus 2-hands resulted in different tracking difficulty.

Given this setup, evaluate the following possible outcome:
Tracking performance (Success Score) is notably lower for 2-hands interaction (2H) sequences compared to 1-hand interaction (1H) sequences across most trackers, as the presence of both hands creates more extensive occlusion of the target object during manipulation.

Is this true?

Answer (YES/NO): YES